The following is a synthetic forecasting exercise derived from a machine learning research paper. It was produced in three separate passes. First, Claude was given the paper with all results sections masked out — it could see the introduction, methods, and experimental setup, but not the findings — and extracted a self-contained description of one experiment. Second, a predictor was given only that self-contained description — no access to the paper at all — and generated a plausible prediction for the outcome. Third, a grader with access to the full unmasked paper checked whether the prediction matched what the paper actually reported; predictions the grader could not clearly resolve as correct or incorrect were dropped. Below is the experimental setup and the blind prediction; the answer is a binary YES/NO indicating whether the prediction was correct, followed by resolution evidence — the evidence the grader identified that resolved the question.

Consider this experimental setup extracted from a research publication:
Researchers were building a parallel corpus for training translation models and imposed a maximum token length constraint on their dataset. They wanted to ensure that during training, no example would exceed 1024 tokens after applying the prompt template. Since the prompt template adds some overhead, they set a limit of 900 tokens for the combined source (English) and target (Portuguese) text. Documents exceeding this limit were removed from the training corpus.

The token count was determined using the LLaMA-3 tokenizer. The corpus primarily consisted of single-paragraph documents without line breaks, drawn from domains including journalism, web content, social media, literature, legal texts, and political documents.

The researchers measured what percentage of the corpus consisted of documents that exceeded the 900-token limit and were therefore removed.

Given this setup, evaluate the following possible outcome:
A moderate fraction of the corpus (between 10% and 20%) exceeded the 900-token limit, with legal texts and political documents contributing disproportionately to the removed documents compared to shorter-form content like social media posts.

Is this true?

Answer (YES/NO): NO